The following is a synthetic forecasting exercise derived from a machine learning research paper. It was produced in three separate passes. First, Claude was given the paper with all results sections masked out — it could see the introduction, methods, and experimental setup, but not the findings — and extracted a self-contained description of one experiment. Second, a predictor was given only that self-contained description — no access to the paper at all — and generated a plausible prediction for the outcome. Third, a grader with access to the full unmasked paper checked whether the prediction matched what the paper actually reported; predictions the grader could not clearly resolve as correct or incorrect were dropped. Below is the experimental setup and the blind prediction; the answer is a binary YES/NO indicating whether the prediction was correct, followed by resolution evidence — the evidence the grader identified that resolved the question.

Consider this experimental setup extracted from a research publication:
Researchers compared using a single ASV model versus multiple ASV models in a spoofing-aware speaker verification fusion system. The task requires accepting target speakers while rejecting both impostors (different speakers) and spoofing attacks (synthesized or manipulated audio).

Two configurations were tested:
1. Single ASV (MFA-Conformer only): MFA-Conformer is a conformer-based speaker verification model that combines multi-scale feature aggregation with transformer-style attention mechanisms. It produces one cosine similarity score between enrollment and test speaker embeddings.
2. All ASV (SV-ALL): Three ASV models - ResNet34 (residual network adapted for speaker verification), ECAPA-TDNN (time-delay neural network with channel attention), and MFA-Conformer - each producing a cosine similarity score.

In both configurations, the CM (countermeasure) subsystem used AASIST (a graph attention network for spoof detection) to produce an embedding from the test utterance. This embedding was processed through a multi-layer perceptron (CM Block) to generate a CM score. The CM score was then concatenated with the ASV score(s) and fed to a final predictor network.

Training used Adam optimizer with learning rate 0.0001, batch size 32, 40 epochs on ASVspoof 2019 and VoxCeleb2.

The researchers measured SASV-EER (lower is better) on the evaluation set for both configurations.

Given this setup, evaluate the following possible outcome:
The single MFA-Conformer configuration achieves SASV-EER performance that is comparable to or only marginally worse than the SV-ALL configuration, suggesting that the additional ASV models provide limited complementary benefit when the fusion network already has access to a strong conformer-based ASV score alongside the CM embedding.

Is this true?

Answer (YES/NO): NO